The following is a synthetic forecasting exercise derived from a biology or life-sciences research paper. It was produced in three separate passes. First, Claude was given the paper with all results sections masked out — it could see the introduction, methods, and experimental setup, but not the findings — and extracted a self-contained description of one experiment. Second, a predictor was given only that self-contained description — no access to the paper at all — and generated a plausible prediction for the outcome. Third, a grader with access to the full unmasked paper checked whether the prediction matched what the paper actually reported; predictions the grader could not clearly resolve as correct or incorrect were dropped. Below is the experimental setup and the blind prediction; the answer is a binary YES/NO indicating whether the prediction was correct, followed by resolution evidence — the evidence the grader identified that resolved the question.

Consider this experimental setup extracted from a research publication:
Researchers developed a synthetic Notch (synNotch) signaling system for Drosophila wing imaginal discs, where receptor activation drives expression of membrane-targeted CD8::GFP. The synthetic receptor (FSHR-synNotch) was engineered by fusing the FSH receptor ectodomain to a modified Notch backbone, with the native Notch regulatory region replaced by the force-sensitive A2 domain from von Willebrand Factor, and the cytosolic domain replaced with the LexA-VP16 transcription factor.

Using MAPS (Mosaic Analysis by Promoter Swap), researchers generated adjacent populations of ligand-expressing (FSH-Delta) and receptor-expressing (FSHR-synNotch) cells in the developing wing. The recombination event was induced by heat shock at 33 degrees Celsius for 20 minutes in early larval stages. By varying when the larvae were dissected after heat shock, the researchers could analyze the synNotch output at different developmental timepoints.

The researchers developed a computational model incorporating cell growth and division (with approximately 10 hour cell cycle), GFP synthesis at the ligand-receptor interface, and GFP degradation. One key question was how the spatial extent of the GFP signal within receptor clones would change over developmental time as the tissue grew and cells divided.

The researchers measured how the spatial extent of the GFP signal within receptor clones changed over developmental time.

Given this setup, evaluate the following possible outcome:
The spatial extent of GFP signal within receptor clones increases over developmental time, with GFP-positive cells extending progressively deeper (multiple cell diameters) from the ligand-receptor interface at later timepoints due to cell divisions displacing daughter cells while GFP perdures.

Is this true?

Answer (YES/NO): YES